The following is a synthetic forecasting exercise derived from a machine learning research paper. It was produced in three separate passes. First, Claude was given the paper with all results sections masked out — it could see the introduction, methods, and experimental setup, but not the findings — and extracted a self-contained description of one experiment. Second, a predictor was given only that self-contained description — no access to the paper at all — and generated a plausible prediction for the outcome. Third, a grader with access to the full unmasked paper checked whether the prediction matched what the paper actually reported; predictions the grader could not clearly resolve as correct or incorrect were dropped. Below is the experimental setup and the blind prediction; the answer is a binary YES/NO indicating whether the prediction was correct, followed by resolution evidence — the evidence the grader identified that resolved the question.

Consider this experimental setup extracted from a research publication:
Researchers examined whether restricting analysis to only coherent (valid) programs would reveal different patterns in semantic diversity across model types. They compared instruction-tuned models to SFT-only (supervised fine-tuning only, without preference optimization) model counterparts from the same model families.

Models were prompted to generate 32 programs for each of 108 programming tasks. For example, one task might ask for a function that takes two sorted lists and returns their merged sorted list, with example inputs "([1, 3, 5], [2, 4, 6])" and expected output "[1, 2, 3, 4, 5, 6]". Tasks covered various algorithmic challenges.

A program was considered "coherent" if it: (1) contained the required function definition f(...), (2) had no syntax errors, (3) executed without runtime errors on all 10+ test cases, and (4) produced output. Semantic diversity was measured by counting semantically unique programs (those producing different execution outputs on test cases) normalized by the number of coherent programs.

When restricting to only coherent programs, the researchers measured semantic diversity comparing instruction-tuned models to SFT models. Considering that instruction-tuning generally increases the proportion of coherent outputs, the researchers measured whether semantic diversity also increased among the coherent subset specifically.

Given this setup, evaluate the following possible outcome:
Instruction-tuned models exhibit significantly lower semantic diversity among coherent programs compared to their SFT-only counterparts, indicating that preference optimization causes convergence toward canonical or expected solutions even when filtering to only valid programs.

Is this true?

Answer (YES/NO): YES